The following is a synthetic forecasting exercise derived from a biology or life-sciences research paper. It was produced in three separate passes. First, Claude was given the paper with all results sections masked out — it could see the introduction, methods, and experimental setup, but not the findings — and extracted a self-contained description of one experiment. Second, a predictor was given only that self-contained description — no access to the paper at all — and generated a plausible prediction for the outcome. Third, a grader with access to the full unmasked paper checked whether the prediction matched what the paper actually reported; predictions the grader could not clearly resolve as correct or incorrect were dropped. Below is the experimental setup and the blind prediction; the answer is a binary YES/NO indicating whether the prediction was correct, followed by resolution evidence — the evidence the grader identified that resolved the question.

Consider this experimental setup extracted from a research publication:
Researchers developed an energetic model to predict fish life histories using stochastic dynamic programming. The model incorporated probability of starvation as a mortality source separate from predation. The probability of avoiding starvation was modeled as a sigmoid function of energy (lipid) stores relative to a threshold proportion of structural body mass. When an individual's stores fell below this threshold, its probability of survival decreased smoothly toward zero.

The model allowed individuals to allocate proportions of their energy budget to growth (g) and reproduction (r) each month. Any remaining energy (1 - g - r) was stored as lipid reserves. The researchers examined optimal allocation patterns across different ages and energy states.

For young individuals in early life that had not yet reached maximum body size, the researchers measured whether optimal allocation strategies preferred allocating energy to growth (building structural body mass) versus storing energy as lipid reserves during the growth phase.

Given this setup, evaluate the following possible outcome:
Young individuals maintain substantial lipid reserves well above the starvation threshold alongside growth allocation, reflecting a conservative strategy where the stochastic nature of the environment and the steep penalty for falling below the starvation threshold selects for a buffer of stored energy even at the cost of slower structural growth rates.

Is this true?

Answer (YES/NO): NO